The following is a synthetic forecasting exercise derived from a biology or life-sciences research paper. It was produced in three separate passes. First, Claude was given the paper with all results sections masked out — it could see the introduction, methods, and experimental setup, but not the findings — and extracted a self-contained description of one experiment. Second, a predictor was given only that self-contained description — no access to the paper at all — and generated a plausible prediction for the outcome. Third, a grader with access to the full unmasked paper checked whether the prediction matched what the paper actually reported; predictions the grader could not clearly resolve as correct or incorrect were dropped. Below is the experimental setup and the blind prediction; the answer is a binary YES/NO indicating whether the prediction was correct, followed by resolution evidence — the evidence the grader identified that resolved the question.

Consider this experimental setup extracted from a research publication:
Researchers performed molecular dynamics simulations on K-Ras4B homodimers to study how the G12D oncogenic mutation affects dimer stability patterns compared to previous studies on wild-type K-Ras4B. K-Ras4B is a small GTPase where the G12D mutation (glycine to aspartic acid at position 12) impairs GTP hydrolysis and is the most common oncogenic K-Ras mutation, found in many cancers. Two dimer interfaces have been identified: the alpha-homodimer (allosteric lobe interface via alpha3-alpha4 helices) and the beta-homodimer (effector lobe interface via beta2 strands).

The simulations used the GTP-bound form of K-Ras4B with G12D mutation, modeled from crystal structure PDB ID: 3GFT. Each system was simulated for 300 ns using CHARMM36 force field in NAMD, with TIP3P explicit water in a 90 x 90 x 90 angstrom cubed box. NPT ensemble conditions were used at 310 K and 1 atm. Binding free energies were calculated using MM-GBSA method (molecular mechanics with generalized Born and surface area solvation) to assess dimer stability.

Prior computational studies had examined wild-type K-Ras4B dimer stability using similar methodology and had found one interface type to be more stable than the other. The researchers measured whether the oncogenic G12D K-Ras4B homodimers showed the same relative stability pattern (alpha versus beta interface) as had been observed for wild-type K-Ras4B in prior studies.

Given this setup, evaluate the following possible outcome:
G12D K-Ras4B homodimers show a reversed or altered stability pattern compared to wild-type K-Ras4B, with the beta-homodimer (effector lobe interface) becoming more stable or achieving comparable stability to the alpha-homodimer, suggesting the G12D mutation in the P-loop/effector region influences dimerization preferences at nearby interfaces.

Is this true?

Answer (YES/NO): NO